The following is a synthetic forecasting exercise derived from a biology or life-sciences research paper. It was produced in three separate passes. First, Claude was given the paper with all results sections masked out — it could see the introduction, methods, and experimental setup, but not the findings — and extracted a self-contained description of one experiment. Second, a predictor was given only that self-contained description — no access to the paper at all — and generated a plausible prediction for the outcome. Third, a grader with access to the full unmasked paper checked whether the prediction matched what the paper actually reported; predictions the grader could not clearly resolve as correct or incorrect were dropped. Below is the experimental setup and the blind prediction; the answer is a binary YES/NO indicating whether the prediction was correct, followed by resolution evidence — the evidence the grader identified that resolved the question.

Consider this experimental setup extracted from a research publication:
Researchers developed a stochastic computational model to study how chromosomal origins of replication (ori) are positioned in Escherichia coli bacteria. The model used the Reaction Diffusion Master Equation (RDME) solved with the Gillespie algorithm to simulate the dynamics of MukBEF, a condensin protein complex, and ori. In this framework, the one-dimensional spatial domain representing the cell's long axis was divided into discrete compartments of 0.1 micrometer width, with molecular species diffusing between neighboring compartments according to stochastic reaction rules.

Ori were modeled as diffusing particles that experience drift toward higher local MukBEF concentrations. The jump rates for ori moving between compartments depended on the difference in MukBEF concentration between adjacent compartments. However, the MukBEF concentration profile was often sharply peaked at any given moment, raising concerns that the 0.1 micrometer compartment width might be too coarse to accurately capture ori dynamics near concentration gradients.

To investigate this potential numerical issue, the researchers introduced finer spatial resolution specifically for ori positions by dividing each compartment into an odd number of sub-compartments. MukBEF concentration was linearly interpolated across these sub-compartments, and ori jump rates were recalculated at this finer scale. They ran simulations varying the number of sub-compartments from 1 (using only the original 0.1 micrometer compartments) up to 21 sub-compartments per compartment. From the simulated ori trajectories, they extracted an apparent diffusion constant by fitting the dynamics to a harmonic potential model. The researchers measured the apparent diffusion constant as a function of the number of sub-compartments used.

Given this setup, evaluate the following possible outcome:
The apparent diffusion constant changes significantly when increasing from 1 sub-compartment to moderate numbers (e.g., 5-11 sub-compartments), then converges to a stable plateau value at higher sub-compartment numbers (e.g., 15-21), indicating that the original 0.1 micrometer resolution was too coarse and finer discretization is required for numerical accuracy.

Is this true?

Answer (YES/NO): YES